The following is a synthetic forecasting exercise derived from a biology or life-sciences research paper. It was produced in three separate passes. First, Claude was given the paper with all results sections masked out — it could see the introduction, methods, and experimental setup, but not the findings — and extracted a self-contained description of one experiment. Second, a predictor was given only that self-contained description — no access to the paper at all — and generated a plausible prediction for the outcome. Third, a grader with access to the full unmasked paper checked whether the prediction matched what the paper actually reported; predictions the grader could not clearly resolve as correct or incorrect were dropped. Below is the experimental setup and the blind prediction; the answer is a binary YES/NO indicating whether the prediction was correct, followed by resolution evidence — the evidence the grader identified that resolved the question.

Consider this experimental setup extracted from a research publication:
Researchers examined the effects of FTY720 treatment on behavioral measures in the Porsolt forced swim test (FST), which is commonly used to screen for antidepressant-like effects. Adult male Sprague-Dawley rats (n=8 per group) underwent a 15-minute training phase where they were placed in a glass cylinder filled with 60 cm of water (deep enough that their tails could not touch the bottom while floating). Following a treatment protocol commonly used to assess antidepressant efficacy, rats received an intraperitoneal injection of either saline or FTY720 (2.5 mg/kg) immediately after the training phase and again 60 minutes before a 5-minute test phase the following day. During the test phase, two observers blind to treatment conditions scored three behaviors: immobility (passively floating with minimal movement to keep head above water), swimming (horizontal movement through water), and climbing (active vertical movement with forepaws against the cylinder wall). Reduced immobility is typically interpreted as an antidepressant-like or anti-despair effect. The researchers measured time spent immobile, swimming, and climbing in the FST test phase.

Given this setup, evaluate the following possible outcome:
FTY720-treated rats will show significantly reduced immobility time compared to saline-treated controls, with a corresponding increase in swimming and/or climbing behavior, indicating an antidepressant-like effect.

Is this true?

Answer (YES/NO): NO